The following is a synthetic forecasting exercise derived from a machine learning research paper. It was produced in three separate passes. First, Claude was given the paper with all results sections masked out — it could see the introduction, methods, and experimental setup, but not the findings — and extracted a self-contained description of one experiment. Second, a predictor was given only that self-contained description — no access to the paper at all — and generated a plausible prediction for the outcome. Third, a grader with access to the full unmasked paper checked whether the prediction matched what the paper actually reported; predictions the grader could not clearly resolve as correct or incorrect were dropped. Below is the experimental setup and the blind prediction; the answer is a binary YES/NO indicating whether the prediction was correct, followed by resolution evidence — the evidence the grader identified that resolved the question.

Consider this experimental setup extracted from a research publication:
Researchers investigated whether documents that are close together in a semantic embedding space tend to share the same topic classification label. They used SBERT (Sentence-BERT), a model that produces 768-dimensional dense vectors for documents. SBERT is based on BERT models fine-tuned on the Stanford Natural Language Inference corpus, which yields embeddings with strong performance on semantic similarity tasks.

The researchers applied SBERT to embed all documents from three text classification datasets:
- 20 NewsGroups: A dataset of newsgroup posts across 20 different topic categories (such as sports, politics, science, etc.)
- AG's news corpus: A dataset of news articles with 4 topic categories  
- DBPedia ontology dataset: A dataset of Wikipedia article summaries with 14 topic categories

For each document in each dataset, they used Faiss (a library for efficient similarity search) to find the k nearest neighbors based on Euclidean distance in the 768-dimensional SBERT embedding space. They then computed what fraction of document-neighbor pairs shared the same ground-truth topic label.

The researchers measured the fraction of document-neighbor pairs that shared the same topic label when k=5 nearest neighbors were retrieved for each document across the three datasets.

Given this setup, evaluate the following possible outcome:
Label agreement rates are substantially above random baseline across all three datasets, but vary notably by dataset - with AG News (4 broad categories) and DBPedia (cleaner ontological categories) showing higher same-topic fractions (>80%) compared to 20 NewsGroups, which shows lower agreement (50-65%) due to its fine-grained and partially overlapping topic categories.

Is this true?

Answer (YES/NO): NO